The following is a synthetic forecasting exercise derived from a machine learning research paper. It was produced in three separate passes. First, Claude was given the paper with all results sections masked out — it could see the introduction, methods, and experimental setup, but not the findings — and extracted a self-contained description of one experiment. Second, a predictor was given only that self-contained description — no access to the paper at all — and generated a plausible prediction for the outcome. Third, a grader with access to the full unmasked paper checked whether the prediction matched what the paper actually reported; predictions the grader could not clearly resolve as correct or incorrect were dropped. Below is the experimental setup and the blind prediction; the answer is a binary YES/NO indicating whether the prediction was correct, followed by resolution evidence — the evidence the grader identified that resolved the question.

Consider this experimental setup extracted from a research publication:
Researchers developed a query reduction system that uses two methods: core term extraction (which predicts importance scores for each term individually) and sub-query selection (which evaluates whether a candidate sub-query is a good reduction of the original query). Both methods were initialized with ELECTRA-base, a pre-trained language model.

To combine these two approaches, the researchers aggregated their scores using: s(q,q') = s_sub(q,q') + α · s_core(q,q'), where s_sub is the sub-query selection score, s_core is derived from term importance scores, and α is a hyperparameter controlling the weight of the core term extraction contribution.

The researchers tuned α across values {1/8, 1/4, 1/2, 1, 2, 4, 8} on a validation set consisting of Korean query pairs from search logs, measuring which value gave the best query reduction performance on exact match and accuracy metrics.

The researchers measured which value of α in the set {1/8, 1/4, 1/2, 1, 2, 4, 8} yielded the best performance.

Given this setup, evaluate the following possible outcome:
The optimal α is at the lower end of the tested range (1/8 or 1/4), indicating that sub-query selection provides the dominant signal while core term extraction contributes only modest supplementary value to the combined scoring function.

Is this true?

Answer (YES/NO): NO